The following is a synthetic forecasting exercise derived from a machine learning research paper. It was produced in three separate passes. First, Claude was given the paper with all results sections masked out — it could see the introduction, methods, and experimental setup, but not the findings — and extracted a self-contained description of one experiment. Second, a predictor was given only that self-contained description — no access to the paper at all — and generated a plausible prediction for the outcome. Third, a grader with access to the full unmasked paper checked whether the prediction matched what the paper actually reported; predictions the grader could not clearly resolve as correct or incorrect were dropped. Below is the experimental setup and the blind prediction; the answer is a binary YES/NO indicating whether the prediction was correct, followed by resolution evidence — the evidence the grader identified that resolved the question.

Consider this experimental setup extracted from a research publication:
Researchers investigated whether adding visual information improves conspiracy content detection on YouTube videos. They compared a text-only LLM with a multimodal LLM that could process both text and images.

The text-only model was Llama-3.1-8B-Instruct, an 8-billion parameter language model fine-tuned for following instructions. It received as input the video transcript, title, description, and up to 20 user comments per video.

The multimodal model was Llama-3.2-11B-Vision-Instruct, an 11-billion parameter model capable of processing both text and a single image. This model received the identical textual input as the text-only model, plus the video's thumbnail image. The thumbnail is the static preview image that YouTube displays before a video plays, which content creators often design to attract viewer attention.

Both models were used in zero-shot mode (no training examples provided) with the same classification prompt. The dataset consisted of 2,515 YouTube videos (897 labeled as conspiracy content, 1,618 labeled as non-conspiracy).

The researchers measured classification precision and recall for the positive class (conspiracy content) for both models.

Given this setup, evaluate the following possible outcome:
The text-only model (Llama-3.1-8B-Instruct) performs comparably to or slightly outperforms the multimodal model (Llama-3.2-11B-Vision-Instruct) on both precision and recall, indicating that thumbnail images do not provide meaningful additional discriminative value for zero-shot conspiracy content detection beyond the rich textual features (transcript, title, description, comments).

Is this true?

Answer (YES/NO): NO